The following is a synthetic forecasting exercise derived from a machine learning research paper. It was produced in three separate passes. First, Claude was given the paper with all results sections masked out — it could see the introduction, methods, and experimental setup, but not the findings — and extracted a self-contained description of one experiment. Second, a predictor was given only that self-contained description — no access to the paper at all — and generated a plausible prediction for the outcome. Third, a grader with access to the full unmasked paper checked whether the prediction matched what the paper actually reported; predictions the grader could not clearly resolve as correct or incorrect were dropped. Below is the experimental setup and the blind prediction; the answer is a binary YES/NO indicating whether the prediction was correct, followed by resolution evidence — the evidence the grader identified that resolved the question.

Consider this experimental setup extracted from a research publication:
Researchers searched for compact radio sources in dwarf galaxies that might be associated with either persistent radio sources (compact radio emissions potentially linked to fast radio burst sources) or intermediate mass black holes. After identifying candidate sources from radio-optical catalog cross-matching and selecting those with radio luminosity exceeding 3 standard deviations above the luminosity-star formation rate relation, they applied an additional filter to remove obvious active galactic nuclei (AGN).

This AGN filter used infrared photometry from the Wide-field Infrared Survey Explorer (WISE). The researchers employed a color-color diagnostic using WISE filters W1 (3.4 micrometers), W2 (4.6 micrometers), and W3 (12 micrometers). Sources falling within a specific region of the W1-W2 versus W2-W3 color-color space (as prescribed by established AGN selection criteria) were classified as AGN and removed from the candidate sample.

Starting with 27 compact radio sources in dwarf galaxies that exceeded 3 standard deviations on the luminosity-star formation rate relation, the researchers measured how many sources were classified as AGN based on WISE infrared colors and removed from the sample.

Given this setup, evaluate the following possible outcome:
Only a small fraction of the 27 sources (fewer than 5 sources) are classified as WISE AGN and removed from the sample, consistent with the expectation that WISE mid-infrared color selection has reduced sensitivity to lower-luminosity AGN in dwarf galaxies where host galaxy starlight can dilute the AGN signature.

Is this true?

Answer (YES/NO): YES